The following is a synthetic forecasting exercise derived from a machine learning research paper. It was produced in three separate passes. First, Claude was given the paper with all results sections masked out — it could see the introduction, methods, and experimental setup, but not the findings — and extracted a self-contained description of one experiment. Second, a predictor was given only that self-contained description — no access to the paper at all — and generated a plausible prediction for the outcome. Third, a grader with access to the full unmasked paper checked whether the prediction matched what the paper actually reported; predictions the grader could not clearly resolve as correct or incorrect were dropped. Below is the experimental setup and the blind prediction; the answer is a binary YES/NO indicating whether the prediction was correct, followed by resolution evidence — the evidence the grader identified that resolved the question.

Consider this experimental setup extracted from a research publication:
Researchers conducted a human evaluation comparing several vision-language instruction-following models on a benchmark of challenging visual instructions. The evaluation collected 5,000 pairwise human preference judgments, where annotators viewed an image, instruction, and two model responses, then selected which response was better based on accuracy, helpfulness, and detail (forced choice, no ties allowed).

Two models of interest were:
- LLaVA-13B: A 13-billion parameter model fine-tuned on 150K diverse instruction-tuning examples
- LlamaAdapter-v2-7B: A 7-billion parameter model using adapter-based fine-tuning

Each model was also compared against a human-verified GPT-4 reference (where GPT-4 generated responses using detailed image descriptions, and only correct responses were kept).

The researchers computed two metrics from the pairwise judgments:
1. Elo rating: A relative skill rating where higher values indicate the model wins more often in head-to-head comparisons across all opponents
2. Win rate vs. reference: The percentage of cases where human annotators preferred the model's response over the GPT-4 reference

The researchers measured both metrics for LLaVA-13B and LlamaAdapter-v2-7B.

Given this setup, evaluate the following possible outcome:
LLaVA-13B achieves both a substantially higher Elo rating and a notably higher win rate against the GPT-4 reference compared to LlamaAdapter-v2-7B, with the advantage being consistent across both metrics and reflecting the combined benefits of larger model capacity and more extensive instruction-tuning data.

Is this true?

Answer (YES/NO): NO